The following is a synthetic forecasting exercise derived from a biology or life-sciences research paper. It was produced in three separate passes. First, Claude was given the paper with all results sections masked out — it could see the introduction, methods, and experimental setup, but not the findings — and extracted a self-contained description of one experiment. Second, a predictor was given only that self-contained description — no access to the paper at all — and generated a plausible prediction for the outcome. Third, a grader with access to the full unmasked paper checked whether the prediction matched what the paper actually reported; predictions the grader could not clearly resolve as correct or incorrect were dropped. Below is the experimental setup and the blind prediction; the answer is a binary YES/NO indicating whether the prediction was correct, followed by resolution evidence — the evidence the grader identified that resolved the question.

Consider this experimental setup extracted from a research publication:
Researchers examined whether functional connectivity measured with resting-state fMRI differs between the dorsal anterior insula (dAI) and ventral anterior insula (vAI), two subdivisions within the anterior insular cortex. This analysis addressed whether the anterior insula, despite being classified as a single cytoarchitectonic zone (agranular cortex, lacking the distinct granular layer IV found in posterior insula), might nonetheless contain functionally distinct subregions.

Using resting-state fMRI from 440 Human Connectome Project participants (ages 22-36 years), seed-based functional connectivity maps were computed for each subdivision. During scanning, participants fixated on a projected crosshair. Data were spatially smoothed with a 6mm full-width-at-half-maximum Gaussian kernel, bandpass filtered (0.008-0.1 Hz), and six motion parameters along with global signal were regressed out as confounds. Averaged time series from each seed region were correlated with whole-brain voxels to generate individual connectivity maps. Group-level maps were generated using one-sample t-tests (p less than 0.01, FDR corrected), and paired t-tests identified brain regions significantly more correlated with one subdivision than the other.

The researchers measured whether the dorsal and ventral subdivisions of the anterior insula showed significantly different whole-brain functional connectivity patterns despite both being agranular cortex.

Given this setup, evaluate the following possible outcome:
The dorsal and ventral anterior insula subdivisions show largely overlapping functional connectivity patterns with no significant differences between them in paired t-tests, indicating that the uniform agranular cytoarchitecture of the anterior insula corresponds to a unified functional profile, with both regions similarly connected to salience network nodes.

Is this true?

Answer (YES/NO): NO